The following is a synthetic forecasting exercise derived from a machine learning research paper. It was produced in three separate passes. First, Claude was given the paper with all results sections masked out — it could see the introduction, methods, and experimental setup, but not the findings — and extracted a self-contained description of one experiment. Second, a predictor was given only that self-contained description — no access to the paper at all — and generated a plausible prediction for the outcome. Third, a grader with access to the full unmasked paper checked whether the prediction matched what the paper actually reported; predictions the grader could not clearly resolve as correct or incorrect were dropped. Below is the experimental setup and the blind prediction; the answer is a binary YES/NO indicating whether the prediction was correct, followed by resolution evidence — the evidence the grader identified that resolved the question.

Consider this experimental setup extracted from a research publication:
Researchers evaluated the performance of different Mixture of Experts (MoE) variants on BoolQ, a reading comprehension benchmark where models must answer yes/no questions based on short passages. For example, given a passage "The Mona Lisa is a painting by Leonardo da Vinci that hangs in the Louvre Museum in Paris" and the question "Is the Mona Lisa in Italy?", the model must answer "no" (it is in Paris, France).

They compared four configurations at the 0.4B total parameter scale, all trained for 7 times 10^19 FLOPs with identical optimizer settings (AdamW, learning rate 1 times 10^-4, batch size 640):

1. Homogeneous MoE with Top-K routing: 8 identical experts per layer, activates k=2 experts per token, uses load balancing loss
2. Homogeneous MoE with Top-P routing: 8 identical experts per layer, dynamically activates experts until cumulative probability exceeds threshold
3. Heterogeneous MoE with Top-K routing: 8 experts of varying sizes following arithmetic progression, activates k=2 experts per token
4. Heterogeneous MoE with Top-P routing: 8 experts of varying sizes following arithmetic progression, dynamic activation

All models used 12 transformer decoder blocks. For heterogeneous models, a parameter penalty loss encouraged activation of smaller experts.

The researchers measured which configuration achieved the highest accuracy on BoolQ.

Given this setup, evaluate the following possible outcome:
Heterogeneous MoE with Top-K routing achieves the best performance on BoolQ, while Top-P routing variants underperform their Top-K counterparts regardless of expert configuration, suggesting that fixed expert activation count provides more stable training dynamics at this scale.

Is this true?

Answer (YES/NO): NO